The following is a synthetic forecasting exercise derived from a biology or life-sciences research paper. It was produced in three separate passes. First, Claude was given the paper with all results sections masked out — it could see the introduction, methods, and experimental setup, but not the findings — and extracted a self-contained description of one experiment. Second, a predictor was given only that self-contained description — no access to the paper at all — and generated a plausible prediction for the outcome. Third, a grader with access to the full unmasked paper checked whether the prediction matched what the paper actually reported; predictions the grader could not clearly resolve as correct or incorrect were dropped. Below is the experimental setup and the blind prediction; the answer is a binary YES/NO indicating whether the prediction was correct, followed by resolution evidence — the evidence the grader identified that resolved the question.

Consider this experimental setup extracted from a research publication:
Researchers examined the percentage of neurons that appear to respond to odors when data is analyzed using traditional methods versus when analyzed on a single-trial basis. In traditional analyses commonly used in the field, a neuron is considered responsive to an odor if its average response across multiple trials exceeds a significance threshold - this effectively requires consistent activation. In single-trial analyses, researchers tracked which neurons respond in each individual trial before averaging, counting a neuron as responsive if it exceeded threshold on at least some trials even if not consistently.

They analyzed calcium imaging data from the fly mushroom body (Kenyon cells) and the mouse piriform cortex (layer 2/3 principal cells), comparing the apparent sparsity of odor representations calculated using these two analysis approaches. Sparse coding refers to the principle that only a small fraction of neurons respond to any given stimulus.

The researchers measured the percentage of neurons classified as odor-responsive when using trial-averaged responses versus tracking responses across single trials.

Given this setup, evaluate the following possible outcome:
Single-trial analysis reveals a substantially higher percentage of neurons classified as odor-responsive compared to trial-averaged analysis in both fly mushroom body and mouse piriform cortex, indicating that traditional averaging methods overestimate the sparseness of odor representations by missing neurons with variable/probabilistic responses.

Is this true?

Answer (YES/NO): YES